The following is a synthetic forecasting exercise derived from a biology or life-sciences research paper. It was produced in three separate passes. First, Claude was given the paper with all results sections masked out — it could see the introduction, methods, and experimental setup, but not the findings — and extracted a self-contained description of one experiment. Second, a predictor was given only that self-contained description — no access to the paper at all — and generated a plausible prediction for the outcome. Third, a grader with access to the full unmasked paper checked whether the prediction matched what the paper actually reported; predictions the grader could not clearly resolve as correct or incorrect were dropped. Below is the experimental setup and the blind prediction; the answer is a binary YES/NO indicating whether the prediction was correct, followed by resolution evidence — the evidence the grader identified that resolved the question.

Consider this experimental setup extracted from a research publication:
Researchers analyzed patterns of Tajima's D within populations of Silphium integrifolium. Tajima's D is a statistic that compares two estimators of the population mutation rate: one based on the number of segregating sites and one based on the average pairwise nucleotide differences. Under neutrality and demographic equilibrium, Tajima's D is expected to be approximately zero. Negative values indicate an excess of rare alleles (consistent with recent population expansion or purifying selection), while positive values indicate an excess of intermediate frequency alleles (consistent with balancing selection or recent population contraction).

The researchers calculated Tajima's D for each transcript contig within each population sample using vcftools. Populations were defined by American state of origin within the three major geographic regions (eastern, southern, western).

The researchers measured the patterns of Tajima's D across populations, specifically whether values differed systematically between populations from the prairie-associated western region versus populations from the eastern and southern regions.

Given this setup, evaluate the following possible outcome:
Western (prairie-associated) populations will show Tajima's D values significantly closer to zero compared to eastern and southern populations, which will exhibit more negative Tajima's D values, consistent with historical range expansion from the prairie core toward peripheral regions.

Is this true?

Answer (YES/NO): NO